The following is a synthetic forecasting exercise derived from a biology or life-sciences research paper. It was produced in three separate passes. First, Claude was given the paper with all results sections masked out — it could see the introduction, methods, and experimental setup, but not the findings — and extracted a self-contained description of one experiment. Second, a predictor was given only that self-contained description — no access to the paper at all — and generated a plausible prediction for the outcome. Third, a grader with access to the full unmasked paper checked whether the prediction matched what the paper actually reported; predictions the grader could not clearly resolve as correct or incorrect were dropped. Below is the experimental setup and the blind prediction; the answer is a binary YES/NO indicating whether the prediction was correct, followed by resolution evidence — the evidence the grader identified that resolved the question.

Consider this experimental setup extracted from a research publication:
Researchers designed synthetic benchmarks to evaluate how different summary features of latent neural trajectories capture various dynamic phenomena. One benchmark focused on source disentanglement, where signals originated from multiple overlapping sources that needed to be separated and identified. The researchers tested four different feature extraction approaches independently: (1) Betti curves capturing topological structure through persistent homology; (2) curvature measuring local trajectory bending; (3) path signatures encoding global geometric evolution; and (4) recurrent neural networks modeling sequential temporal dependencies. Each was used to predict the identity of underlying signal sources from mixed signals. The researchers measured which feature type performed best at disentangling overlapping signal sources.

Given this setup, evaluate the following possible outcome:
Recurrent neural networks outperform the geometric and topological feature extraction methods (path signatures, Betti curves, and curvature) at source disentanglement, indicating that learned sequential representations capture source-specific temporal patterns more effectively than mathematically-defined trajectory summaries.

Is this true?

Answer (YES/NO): YES